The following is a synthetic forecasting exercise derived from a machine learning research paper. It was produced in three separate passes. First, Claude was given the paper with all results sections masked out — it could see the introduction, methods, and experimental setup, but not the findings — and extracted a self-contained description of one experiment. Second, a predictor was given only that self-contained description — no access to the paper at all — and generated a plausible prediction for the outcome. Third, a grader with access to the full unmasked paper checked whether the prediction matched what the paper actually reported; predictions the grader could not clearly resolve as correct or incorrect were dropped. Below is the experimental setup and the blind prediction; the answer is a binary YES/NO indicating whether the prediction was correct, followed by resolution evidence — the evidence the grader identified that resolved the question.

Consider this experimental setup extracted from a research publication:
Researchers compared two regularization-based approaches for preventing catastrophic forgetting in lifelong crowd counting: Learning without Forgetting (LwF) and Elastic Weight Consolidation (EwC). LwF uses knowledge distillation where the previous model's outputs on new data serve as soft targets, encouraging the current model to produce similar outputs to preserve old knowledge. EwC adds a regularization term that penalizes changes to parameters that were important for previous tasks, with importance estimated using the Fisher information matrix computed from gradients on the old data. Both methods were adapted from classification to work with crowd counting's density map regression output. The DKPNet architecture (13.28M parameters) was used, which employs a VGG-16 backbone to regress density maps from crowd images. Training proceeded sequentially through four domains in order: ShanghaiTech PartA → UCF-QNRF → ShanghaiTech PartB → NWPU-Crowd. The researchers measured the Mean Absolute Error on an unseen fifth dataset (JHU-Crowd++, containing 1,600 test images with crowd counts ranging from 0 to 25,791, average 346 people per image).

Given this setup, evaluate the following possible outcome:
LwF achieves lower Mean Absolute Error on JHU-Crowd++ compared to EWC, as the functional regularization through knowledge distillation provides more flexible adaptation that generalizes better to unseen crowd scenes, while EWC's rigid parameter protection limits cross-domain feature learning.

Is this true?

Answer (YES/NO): NO